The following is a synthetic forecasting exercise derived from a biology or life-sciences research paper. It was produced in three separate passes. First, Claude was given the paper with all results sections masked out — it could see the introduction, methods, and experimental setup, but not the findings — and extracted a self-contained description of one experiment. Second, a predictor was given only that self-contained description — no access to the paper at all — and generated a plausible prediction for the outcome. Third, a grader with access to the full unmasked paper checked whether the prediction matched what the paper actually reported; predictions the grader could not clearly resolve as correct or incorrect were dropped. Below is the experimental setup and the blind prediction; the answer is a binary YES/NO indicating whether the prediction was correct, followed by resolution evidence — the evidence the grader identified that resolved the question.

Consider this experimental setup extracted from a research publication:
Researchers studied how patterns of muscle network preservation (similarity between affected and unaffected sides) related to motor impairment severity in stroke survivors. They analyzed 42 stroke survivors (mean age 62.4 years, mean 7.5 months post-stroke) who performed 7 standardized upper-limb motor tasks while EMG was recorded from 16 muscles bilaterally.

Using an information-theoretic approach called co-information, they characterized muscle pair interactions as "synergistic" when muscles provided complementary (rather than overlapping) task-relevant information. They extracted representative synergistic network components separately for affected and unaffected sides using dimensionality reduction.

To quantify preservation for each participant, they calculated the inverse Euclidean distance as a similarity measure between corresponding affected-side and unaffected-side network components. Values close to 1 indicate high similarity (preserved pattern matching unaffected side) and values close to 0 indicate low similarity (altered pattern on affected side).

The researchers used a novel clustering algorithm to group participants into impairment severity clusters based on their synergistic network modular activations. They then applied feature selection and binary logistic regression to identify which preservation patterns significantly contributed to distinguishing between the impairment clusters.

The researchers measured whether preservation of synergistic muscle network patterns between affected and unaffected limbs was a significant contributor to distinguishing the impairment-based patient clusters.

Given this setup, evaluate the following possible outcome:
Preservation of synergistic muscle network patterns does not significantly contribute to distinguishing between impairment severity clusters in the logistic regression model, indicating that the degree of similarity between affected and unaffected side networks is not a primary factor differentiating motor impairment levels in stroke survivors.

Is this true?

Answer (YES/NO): YES